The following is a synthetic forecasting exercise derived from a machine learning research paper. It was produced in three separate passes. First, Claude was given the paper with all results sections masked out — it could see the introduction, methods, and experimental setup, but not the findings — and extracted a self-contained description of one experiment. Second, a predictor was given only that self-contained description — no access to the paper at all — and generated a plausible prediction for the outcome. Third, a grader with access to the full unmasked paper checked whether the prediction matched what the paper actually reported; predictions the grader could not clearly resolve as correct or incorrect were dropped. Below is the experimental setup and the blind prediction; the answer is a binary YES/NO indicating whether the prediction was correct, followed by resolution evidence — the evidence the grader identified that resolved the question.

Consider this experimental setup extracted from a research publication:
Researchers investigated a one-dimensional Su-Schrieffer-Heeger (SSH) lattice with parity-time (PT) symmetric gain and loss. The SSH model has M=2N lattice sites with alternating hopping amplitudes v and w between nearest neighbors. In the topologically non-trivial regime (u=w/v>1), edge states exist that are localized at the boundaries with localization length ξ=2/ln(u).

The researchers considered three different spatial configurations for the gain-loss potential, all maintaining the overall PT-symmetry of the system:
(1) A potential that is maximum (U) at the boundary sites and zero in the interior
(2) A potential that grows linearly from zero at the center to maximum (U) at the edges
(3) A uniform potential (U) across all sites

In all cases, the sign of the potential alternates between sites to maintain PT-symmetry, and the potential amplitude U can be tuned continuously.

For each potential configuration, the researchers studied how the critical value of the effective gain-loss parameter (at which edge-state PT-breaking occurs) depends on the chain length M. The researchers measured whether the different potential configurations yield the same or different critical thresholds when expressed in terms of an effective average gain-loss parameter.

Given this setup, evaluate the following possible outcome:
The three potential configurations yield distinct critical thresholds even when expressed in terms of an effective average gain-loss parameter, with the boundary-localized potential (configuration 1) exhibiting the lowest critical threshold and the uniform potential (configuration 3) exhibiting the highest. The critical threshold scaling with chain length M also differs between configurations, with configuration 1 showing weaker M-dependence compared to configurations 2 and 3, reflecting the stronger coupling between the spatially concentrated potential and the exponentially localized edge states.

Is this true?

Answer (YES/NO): NO